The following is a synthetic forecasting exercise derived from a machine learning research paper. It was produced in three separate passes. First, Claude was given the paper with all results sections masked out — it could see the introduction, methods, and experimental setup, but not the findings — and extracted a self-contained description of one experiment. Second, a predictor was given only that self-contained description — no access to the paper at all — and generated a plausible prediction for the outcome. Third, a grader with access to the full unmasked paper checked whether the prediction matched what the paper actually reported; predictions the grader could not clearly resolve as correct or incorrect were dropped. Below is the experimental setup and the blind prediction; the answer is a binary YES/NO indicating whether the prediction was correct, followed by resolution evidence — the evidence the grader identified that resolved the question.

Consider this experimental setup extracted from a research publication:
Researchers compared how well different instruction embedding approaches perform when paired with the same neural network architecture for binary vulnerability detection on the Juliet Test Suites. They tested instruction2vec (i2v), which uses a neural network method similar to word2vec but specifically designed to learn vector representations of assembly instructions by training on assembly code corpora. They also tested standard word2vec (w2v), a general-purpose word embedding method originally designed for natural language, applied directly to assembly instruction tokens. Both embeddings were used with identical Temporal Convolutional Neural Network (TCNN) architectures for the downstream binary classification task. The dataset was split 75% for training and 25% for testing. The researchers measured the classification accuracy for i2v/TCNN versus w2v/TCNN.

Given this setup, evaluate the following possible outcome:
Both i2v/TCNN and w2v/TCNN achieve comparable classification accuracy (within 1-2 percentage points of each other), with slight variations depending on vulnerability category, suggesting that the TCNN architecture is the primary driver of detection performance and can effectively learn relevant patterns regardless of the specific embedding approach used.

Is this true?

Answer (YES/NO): NO